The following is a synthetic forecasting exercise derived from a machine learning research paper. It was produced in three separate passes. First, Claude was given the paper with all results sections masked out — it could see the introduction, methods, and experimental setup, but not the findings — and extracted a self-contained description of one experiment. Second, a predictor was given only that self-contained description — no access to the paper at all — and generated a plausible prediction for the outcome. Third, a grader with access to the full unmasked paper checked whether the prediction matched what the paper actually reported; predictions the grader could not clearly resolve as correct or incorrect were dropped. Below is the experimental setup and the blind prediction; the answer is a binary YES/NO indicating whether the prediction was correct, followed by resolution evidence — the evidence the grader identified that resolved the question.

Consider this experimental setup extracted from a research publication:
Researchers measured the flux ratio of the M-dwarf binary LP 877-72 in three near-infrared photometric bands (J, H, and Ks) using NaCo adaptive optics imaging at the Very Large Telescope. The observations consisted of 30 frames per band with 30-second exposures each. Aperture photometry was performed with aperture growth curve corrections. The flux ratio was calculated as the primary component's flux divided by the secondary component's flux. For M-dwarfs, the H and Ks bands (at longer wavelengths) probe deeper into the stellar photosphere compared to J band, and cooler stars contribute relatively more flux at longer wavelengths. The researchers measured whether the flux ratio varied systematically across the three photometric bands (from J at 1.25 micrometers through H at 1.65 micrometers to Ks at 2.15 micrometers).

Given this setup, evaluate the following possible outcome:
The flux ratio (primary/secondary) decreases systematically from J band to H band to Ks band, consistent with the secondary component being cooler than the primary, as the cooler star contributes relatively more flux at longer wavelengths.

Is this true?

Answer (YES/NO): YES